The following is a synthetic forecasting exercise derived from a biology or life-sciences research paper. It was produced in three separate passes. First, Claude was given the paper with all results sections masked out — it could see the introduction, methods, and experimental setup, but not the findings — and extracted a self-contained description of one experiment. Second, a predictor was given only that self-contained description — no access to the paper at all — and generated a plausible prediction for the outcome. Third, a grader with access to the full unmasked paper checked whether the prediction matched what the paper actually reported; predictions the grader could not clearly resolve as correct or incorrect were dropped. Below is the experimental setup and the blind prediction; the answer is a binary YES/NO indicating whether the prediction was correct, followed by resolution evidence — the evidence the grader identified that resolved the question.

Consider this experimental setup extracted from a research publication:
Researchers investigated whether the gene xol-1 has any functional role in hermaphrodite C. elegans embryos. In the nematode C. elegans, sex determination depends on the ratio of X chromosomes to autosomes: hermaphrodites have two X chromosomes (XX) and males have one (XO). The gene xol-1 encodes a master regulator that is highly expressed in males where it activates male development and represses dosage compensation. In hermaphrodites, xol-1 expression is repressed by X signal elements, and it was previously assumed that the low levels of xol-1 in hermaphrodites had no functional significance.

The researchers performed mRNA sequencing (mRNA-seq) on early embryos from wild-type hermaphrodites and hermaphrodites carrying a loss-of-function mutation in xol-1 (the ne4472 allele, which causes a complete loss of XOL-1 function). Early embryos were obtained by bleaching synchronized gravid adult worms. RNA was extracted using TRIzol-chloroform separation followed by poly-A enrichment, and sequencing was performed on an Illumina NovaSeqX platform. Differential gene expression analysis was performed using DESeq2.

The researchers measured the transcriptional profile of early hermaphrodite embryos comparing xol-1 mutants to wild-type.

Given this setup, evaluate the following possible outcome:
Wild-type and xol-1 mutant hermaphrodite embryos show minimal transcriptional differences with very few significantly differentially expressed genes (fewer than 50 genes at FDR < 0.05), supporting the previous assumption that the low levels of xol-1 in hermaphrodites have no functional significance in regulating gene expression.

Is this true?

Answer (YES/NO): NO